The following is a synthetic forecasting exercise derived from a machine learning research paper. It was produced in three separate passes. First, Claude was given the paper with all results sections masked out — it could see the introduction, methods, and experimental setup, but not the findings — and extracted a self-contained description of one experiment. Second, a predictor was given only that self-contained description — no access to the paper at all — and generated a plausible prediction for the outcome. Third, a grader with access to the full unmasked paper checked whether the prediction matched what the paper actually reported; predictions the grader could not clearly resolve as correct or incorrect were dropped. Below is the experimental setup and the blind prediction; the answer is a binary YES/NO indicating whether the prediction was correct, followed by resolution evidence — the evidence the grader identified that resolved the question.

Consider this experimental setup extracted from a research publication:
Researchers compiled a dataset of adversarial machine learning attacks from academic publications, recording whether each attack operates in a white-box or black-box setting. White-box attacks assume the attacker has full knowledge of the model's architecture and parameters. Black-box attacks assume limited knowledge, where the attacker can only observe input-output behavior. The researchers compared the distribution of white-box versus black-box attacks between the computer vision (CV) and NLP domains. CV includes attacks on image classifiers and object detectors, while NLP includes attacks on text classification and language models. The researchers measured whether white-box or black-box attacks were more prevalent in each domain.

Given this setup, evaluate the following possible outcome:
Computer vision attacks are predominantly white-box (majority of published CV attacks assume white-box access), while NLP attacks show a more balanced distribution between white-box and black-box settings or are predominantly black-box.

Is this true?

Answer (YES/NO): YES